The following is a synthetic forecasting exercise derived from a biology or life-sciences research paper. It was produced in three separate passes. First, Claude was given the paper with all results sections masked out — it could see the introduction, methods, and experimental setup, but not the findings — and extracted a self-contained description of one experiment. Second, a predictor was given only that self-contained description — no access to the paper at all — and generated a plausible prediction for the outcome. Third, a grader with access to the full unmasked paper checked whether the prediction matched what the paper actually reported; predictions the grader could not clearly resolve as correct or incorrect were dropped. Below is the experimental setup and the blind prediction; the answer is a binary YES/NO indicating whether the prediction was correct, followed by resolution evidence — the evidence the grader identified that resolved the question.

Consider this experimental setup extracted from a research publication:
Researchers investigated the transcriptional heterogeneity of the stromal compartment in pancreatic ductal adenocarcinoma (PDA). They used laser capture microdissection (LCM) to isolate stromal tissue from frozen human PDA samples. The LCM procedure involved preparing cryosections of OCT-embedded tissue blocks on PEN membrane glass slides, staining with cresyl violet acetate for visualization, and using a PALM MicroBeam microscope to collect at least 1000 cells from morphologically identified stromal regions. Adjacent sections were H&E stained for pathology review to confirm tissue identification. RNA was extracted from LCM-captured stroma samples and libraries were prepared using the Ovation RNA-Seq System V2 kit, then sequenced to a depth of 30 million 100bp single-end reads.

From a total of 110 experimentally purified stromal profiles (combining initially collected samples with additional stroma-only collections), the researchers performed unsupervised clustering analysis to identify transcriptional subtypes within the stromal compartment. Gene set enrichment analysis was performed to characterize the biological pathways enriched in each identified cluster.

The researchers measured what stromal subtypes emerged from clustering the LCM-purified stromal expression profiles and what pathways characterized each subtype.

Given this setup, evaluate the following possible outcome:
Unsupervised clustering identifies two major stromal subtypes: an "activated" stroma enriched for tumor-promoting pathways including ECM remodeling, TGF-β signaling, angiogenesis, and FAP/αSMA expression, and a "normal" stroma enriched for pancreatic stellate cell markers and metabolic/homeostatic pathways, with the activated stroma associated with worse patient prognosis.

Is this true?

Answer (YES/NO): NO